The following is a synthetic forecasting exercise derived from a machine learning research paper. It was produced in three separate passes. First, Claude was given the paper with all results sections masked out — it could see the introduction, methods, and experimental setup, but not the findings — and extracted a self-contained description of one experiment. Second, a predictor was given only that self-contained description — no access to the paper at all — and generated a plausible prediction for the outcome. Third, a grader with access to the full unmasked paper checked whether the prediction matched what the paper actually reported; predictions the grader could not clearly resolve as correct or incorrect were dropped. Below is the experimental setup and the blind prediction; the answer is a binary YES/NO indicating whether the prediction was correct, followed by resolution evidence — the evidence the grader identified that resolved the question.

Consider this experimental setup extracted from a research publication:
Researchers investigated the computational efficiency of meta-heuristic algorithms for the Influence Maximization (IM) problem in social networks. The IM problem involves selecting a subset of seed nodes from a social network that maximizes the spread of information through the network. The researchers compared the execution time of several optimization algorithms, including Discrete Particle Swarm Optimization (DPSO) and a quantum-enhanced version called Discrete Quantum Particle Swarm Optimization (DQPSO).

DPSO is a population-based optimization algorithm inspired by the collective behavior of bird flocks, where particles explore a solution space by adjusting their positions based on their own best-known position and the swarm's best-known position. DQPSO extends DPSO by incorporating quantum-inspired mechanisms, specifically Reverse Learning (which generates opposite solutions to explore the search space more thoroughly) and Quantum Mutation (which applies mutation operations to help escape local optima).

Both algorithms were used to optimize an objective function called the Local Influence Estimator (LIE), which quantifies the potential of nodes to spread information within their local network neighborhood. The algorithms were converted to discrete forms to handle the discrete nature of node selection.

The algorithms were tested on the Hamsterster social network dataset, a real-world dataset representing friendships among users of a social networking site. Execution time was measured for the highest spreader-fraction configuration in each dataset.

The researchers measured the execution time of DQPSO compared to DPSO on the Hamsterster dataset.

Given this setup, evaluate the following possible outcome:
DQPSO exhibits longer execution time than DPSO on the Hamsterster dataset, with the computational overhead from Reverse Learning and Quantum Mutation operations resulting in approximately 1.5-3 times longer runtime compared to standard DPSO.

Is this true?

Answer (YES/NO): NO